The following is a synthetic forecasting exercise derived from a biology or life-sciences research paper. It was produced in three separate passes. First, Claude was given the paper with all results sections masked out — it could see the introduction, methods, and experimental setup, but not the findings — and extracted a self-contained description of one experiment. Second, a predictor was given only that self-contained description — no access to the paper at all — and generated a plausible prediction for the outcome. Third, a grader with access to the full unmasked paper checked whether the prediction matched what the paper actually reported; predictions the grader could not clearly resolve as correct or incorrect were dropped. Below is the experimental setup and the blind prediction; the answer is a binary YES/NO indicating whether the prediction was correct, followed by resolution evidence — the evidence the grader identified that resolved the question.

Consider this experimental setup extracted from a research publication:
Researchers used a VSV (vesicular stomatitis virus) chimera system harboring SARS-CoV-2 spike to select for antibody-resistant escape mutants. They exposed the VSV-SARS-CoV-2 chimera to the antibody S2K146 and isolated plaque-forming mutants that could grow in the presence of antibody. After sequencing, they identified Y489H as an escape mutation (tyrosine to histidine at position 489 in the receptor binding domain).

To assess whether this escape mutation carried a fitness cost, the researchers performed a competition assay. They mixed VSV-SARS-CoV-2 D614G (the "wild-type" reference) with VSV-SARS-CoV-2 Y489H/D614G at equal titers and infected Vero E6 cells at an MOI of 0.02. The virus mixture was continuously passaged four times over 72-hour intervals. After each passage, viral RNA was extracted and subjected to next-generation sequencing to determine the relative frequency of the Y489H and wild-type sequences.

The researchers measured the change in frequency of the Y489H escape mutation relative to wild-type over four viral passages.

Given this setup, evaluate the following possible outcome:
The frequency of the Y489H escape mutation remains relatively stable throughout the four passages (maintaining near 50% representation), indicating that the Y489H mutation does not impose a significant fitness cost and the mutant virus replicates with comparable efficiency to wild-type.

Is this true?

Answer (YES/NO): NO